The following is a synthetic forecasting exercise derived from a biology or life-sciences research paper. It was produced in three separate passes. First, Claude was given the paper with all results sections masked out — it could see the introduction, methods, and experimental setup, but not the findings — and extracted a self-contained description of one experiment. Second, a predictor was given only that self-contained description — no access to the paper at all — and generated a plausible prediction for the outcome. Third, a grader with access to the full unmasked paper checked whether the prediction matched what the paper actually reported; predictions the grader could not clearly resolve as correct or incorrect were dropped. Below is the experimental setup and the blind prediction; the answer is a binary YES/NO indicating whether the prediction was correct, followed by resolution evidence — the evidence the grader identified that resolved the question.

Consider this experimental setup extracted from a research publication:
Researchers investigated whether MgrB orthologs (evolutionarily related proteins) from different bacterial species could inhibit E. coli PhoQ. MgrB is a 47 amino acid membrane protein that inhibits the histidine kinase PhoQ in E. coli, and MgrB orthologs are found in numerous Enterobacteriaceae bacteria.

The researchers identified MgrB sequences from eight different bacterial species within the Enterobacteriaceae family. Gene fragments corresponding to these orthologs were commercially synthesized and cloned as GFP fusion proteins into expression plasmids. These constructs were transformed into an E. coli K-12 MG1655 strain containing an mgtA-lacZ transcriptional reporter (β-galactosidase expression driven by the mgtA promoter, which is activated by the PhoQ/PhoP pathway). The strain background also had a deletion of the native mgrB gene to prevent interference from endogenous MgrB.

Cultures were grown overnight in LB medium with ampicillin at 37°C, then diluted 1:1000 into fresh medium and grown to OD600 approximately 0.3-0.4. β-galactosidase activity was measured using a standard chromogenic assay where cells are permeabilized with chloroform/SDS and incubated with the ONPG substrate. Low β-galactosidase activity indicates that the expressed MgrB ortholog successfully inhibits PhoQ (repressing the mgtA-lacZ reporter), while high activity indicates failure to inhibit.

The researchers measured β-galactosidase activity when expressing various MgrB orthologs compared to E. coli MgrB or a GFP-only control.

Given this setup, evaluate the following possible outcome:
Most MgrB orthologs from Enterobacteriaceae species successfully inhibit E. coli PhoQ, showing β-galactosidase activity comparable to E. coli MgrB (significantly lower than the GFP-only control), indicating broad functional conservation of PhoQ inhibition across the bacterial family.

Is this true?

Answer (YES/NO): YES